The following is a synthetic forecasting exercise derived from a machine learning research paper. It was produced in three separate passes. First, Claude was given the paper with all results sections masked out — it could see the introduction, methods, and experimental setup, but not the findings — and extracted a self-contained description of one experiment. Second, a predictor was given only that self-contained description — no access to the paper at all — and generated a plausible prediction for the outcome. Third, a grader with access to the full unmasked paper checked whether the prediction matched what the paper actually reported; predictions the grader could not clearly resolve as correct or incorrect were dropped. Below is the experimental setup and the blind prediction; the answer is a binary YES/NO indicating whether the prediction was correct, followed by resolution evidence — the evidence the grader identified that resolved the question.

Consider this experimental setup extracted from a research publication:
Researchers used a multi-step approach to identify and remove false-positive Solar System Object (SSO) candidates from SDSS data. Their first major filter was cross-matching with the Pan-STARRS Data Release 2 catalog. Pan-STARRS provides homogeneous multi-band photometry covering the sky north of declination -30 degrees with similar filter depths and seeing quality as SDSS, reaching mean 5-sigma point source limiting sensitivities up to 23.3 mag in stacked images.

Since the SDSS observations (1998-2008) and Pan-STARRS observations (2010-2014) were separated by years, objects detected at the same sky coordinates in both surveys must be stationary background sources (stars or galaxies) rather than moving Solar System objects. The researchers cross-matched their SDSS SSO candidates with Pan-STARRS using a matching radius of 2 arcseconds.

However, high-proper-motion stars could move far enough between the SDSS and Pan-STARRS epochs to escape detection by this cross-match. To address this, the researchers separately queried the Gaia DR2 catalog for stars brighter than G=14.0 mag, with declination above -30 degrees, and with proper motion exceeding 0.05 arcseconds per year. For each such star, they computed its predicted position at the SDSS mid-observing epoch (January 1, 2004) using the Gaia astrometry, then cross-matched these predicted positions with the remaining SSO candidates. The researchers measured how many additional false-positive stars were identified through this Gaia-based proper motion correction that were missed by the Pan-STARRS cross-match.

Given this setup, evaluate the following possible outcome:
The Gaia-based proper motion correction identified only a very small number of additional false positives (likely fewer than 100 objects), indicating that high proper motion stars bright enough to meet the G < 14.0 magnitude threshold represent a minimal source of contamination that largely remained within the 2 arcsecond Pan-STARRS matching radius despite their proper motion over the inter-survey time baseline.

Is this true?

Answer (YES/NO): YES